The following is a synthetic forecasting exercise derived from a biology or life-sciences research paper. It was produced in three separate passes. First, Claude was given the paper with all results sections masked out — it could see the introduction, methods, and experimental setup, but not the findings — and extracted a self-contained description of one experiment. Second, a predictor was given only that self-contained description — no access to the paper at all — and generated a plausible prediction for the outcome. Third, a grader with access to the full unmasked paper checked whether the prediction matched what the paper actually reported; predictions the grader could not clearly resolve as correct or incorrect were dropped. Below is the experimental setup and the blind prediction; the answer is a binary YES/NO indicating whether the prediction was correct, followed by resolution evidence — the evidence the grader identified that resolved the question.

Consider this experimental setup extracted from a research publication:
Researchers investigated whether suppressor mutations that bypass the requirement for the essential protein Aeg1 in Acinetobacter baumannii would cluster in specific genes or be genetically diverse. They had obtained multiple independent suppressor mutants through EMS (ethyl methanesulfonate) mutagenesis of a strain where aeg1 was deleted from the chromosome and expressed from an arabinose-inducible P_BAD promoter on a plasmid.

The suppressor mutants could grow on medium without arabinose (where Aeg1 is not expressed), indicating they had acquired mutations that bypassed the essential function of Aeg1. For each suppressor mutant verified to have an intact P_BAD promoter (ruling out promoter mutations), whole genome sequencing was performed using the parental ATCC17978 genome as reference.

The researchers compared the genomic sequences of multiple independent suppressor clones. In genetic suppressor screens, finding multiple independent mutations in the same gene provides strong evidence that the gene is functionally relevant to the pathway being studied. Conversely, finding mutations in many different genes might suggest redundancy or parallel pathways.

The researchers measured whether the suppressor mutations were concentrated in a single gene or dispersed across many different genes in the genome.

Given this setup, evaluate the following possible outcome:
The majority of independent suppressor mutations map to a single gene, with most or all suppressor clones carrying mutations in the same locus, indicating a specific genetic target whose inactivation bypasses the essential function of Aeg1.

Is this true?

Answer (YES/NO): YES